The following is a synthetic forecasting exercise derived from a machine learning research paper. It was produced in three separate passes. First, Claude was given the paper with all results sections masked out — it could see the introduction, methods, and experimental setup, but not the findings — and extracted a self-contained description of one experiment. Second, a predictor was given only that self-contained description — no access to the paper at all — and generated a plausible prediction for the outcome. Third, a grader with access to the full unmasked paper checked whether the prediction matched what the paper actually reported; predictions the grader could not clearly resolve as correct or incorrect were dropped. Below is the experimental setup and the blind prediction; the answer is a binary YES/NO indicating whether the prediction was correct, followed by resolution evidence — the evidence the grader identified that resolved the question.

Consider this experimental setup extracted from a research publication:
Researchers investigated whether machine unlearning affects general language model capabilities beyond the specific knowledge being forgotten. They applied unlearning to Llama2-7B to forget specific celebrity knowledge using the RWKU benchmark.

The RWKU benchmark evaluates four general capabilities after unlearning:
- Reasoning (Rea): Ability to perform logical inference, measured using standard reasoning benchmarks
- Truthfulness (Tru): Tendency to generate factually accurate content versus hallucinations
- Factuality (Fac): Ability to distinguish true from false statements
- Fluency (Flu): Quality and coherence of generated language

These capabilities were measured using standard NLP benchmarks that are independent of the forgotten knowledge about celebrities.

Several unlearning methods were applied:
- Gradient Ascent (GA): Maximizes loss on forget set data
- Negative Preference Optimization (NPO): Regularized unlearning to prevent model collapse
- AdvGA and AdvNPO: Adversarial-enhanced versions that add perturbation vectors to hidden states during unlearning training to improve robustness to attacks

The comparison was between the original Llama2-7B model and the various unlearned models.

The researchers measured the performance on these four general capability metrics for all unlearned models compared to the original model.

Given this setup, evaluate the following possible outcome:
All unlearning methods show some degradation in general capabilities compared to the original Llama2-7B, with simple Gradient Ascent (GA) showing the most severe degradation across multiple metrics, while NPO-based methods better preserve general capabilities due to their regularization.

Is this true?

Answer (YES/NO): NO